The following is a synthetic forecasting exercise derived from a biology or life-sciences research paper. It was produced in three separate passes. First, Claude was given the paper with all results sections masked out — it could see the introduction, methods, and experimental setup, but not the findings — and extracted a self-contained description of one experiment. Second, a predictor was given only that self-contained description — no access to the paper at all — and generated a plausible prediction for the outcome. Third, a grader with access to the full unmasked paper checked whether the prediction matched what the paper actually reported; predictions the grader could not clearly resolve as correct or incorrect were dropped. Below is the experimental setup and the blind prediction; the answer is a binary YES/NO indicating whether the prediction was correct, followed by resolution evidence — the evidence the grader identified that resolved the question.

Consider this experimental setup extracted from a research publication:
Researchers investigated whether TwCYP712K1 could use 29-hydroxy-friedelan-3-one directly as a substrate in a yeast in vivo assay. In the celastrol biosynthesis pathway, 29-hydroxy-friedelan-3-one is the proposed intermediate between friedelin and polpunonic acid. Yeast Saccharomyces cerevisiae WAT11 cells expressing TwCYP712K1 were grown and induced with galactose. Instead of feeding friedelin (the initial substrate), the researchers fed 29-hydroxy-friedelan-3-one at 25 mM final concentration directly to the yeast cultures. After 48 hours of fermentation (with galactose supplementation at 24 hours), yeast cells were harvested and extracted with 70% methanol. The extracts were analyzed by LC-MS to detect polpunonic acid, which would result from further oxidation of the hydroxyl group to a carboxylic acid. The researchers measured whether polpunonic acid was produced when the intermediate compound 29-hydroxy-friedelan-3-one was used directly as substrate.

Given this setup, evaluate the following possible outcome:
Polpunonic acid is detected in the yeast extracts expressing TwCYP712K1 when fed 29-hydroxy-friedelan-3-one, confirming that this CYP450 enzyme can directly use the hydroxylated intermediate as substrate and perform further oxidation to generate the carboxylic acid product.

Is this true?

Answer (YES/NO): YES